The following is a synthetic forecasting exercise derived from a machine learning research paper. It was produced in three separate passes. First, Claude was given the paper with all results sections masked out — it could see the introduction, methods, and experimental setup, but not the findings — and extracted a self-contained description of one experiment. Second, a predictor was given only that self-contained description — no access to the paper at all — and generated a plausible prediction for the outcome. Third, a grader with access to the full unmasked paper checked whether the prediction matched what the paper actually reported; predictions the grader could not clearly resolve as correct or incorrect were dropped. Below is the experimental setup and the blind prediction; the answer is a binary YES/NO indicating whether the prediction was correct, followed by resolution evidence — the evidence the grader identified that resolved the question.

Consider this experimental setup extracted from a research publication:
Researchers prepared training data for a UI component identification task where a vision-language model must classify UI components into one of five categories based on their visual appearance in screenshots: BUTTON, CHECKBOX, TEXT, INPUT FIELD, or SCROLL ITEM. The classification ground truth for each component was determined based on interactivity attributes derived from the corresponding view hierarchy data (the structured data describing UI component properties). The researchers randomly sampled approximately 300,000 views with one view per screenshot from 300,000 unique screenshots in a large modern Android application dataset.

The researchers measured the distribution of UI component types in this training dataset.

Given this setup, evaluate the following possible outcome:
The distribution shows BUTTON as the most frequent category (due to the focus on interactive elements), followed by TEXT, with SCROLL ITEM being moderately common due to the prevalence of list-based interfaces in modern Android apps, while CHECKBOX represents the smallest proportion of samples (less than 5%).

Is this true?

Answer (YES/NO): NO